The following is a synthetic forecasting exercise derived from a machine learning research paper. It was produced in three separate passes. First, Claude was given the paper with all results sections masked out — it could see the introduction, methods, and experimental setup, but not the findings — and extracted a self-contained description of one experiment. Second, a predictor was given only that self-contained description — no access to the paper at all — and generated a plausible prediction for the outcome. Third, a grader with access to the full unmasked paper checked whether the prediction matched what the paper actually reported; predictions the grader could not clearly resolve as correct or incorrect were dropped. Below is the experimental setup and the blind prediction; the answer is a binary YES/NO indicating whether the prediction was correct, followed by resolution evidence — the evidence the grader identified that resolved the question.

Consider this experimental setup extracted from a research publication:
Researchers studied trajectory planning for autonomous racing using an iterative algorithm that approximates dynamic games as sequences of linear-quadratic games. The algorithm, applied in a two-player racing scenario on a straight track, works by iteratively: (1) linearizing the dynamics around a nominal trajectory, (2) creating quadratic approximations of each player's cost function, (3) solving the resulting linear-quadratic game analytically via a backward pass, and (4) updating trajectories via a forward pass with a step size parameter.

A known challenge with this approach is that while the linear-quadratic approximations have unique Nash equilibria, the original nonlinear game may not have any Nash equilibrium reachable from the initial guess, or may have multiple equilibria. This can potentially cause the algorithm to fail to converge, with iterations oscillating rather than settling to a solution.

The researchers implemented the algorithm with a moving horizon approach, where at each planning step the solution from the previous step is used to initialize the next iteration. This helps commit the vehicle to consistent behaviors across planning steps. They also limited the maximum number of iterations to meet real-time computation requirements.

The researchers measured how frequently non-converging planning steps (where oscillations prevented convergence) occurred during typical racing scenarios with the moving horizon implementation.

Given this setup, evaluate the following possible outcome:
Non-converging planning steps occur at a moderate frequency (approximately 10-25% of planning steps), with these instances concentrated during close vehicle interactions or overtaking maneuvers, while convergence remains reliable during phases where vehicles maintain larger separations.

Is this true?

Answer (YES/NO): NO